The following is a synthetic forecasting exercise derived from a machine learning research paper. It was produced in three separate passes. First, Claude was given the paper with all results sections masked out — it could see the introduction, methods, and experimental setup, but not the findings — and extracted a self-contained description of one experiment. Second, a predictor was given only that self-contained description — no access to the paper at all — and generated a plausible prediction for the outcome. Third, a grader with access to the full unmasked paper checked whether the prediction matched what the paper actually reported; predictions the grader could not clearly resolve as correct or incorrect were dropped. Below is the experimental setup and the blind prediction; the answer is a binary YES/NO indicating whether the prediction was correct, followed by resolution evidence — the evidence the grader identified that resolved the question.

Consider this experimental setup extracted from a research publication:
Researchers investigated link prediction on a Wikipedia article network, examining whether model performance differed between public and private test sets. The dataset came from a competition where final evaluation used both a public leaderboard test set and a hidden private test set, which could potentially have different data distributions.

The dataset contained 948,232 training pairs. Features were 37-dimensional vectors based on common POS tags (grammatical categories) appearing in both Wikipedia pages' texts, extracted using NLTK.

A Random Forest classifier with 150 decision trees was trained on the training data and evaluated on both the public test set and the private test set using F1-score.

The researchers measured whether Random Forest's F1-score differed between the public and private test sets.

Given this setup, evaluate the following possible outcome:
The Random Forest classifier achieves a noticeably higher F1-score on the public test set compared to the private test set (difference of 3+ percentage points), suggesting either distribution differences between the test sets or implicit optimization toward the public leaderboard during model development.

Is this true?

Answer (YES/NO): NO